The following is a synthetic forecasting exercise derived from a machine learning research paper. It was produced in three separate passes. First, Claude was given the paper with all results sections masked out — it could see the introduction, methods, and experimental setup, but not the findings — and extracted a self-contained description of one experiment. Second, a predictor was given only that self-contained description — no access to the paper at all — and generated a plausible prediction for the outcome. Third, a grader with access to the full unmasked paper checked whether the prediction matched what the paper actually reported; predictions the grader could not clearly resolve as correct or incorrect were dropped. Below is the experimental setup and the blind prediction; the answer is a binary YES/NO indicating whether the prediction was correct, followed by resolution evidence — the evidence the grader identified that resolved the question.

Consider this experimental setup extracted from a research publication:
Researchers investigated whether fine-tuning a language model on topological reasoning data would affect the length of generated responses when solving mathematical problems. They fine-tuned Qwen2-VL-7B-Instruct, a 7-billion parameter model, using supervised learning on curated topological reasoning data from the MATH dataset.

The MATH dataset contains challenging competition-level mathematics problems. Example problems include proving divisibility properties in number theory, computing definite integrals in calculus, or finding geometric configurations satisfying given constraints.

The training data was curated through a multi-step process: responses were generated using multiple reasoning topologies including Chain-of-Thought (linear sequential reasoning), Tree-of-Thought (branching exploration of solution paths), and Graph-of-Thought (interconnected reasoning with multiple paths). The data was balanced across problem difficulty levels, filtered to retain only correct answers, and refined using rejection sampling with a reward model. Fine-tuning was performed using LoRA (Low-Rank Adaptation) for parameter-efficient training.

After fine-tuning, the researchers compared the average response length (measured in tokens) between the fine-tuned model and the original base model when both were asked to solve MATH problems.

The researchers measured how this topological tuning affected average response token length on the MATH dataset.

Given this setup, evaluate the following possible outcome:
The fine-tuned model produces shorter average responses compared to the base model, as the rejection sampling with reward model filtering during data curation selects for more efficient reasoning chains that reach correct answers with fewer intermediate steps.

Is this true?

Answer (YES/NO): YES